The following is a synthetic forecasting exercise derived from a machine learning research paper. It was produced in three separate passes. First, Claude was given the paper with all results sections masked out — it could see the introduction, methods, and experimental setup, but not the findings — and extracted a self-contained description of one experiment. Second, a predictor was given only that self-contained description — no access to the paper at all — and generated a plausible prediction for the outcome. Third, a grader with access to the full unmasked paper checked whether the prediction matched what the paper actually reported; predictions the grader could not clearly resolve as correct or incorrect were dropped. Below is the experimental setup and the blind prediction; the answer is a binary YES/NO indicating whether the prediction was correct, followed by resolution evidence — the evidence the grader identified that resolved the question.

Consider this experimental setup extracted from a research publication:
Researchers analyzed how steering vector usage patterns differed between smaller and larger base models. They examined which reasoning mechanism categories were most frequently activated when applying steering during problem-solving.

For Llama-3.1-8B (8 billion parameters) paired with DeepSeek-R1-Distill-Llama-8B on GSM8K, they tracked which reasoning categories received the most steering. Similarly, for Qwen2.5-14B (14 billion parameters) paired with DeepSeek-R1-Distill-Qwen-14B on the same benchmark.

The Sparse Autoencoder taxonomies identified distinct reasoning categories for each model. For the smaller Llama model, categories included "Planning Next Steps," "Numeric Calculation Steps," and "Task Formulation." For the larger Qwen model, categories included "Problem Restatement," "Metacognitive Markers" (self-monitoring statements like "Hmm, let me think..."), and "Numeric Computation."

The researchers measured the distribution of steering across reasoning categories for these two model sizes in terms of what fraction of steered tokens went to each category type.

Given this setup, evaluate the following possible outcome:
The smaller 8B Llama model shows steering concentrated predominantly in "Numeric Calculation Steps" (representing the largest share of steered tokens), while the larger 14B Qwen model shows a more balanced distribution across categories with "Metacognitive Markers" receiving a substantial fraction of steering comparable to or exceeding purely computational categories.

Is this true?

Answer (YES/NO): NO